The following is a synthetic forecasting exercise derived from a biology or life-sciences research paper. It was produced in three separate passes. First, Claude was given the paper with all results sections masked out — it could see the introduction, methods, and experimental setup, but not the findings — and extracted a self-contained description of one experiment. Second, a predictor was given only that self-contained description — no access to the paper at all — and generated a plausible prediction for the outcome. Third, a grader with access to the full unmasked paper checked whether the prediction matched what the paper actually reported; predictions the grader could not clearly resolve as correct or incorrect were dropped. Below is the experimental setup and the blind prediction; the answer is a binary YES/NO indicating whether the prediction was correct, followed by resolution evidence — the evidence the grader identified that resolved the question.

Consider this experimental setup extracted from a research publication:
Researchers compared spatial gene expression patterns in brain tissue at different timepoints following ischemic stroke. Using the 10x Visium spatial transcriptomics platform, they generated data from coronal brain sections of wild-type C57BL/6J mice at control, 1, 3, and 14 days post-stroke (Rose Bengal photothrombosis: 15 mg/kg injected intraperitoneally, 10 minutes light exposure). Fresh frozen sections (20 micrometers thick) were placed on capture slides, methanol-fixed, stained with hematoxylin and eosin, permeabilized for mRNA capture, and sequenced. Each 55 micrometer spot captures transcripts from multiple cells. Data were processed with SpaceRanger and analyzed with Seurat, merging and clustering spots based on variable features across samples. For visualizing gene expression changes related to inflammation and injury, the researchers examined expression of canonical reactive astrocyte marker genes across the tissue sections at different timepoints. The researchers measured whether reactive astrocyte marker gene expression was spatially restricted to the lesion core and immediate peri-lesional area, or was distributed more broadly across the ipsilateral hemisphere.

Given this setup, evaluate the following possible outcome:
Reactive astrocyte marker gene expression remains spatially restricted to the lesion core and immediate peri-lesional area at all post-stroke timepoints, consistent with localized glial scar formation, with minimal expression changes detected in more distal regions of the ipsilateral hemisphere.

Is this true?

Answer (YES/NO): NO